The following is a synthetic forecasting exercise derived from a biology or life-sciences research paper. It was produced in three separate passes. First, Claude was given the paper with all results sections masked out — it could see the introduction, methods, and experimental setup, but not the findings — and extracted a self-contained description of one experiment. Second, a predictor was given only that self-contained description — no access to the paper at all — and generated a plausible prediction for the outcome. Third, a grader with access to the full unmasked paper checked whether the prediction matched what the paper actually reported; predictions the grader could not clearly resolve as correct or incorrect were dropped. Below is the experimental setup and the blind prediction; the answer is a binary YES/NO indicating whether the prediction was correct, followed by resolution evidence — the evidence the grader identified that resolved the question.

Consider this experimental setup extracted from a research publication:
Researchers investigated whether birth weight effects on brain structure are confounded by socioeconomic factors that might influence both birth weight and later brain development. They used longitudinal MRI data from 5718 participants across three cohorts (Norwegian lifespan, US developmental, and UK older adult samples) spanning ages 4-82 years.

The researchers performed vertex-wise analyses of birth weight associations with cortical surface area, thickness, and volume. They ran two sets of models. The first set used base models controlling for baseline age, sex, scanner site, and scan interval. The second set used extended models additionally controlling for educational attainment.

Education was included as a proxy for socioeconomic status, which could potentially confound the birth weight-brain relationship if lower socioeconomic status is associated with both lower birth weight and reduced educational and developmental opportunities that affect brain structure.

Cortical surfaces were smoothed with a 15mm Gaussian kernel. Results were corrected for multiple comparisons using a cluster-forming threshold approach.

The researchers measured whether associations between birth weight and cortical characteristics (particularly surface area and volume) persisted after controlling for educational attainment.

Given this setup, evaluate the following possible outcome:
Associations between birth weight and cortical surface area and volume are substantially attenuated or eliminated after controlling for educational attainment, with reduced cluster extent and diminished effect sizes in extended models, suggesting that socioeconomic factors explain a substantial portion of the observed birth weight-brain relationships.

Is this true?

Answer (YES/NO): NO